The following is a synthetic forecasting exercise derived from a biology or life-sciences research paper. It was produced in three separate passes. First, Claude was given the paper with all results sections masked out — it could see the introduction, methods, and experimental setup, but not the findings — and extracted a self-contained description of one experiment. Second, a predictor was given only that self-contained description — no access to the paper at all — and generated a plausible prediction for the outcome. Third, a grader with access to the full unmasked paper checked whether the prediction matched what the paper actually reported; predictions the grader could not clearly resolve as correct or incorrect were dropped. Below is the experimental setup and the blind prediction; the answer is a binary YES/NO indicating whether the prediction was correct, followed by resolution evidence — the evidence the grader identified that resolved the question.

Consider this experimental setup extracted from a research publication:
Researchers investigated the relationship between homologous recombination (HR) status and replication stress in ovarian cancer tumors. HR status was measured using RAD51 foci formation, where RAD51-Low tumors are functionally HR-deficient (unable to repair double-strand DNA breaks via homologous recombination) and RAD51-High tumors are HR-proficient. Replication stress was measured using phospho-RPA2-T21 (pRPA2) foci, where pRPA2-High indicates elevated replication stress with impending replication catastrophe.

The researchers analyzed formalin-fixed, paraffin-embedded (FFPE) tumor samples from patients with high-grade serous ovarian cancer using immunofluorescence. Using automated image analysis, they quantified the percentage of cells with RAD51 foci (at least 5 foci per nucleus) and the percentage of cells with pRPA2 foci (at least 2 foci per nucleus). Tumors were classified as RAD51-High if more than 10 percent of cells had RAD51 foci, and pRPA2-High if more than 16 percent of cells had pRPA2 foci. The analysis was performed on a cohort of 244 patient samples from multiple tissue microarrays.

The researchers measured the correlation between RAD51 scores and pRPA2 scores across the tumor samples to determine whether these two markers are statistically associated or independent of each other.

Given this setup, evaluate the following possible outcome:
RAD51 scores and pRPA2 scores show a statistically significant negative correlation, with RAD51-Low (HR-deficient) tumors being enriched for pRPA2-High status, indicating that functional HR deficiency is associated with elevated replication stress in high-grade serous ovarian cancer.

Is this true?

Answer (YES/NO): NO